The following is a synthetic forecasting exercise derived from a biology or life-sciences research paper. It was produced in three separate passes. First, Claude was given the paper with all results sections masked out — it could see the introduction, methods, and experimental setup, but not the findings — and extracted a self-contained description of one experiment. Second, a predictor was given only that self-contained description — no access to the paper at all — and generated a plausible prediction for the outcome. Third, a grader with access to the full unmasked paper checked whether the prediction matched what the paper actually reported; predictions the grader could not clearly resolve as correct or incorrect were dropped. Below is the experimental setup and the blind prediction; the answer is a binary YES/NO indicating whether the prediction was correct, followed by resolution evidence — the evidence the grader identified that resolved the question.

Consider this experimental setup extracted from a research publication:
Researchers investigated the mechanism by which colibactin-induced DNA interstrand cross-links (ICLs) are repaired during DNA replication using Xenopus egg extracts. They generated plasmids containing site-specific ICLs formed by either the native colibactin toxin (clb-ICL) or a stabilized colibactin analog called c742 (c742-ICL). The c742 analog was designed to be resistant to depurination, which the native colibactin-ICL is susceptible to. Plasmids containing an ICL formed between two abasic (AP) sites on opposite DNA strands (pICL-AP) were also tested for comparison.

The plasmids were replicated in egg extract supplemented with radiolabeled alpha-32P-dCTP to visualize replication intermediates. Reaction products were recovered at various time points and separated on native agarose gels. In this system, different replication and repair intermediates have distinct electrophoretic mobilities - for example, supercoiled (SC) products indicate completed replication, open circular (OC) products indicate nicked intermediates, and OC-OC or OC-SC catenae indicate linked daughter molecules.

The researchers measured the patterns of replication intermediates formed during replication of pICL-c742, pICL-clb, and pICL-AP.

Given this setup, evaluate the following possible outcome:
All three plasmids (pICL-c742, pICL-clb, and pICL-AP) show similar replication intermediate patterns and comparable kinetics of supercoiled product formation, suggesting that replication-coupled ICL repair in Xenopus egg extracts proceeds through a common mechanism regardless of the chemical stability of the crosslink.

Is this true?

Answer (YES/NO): NO